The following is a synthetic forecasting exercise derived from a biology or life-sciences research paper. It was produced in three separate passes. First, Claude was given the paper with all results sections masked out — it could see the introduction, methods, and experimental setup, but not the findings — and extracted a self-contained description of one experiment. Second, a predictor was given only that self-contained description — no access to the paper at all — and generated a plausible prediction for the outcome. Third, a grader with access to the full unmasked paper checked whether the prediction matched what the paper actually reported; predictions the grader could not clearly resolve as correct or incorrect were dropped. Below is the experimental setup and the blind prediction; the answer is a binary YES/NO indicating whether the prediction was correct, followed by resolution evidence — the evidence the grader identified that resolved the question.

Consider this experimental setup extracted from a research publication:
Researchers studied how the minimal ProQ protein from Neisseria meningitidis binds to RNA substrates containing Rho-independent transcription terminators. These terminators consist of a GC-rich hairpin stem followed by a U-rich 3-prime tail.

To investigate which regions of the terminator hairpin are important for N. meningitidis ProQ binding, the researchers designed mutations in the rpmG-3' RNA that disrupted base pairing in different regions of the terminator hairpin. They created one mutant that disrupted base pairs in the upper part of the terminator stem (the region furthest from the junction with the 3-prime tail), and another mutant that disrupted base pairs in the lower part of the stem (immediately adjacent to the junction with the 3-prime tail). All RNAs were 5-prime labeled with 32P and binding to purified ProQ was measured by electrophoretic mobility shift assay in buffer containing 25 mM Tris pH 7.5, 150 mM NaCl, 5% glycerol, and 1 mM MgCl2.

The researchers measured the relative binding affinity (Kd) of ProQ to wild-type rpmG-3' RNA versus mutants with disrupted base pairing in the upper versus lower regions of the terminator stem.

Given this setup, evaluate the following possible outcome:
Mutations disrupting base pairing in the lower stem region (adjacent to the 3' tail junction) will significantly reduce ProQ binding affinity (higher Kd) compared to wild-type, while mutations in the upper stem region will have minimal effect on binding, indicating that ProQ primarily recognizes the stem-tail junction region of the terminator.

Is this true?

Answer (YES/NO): YES